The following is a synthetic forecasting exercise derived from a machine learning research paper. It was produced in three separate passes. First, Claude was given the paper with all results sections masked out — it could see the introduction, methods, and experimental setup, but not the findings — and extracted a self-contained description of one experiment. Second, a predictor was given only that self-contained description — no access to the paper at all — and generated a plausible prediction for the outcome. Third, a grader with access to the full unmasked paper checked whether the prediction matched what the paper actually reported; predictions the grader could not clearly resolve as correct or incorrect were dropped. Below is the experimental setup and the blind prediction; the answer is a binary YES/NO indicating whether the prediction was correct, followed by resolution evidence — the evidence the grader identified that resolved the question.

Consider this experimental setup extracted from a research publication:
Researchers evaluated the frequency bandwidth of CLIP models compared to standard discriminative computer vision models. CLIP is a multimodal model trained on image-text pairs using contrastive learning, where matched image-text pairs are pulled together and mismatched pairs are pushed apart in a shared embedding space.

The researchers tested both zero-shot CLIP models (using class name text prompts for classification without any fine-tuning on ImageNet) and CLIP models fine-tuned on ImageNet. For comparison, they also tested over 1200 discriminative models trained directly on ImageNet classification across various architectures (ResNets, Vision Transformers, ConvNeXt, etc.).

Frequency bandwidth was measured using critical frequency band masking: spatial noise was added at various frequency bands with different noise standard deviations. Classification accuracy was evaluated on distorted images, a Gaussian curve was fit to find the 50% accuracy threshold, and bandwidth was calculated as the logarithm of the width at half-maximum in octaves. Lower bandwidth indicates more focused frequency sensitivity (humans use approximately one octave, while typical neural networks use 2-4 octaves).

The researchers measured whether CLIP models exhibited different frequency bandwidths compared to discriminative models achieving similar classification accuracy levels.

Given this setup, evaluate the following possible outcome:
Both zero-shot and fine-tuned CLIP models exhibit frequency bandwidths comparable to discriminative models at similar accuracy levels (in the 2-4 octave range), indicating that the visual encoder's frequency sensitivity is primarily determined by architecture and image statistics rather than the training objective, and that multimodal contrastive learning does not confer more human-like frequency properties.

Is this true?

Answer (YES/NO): NO